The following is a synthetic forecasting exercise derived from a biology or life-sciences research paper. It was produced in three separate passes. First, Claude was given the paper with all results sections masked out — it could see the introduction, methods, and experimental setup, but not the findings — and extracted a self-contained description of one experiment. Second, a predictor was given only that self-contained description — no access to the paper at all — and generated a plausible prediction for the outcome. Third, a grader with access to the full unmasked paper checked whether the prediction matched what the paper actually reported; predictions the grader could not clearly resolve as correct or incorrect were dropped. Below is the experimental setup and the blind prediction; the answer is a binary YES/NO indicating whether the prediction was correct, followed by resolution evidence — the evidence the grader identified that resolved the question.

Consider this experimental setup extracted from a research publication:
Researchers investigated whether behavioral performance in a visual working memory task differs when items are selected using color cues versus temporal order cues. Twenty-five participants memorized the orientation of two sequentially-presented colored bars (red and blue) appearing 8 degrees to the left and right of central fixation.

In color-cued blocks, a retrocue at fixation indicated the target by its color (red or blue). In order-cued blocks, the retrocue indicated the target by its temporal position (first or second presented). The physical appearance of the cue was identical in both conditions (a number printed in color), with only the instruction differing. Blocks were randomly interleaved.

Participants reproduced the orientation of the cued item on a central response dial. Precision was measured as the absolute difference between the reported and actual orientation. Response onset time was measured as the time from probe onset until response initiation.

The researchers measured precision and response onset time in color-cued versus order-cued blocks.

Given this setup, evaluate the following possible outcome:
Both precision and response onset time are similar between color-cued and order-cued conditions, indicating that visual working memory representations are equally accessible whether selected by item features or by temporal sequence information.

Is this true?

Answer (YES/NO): NO